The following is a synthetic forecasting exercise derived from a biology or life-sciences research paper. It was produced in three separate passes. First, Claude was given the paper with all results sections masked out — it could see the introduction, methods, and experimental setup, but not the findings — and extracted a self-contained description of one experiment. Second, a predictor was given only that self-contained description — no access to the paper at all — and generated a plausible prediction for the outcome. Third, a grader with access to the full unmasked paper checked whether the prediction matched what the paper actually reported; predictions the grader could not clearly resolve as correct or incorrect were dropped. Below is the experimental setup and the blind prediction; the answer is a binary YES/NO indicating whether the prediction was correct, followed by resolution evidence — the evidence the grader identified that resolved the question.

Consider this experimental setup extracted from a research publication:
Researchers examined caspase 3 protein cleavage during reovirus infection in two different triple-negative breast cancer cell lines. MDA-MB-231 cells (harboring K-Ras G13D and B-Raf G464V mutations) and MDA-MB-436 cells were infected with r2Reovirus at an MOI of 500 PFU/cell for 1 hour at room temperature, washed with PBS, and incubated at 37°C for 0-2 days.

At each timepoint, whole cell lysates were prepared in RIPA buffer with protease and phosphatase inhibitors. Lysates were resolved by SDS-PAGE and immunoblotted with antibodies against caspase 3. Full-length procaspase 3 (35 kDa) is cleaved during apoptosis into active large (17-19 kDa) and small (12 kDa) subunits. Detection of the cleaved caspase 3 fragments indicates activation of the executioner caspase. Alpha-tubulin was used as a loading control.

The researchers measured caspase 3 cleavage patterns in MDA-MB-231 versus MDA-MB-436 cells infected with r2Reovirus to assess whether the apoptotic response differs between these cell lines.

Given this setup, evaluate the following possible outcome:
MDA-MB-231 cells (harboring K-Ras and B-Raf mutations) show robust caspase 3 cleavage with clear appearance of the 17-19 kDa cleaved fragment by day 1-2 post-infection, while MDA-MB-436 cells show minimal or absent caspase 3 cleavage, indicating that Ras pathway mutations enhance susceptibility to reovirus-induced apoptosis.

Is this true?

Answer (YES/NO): NO